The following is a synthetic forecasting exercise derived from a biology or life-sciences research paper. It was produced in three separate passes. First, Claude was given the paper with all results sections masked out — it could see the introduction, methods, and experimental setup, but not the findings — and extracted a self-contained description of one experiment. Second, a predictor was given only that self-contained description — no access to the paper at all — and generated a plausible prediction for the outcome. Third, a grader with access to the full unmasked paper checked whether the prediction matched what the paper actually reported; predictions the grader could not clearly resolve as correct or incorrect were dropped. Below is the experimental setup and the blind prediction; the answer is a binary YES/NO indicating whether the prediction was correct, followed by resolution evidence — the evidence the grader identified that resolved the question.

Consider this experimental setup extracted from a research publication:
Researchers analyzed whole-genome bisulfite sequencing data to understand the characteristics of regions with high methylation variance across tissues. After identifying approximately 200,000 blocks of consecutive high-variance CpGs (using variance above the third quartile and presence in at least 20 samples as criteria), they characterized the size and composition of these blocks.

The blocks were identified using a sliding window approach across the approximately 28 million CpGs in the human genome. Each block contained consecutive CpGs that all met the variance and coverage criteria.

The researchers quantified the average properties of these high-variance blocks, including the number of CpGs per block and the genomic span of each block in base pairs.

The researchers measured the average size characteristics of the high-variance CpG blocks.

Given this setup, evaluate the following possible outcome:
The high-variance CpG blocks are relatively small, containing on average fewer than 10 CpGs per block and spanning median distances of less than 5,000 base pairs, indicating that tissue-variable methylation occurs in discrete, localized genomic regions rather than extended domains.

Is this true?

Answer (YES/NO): YES